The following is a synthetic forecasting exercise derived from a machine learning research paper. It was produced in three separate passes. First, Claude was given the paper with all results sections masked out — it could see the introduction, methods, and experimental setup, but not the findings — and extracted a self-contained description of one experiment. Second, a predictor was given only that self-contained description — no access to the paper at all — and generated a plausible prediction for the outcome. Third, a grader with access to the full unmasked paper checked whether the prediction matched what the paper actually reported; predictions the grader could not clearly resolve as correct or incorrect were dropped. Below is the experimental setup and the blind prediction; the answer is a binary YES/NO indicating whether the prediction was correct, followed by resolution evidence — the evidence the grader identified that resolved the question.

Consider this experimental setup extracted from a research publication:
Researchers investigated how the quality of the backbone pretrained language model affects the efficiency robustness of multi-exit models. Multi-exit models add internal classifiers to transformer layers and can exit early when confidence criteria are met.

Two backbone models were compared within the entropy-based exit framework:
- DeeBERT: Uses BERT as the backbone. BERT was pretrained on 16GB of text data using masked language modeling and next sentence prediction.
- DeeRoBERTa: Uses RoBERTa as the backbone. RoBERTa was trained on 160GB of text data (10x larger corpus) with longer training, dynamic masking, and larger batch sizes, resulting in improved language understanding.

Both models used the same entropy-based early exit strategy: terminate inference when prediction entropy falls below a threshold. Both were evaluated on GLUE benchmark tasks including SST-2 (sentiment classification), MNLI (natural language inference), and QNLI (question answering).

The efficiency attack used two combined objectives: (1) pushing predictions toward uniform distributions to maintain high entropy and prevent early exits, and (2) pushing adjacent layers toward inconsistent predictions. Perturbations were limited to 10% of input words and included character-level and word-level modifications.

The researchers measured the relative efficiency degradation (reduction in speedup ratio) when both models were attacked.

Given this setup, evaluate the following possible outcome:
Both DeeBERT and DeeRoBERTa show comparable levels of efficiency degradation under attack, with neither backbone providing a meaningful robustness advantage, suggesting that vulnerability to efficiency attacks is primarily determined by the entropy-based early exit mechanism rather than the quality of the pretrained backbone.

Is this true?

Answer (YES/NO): NO